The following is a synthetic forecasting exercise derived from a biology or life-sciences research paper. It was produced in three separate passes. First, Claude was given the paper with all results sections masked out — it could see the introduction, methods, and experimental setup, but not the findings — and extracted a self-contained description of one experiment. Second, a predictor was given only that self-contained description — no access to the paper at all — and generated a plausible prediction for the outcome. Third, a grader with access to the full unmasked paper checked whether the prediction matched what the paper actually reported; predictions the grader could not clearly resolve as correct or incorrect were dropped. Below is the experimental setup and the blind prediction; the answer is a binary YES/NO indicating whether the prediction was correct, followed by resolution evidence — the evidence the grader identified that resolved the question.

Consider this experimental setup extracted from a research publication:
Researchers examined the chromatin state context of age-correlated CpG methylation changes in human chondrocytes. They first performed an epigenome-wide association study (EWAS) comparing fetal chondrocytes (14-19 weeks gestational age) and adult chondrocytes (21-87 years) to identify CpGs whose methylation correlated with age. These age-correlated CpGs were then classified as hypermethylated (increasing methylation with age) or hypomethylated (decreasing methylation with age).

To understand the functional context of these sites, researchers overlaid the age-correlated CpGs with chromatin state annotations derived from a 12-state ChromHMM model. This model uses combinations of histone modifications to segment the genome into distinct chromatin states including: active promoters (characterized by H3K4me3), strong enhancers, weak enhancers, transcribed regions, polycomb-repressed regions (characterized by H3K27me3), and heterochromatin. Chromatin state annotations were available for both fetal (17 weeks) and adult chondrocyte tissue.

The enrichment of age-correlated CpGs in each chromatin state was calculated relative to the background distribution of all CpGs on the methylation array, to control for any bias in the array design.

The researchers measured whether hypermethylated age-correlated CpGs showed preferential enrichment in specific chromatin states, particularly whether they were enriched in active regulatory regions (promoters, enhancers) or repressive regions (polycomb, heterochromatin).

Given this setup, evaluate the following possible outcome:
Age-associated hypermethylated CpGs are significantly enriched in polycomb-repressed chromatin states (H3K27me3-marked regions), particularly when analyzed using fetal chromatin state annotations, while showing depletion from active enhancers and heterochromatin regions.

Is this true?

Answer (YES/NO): NO